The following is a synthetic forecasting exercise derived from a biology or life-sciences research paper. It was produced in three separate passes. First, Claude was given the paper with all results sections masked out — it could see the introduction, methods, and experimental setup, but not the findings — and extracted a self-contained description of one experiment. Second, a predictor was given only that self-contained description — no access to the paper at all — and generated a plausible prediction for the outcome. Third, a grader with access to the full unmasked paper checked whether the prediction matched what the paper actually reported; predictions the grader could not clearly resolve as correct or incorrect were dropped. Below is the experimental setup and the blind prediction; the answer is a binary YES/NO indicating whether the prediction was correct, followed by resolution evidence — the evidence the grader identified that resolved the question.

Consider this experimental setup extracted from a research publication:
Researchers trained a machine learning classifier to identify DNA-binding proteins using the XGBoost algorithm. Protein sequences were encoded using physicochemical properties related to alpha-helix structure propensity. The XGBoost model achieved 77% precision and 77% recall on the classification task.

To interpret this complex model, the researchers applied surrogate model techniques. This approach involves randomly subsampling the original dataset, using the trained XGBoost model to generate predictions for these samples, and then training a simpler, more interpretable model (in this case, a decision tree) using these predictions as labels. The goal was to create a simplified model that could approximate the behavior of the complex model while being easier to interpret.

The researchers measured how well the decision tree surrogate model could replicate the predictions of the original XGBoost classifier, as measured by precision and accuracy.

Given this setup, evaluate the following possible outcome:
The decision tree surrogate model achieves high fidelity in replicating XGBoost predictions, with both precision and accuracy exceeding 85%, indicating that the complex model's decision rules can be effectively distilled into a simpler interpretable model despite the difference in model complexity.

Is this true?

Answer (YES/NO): NO